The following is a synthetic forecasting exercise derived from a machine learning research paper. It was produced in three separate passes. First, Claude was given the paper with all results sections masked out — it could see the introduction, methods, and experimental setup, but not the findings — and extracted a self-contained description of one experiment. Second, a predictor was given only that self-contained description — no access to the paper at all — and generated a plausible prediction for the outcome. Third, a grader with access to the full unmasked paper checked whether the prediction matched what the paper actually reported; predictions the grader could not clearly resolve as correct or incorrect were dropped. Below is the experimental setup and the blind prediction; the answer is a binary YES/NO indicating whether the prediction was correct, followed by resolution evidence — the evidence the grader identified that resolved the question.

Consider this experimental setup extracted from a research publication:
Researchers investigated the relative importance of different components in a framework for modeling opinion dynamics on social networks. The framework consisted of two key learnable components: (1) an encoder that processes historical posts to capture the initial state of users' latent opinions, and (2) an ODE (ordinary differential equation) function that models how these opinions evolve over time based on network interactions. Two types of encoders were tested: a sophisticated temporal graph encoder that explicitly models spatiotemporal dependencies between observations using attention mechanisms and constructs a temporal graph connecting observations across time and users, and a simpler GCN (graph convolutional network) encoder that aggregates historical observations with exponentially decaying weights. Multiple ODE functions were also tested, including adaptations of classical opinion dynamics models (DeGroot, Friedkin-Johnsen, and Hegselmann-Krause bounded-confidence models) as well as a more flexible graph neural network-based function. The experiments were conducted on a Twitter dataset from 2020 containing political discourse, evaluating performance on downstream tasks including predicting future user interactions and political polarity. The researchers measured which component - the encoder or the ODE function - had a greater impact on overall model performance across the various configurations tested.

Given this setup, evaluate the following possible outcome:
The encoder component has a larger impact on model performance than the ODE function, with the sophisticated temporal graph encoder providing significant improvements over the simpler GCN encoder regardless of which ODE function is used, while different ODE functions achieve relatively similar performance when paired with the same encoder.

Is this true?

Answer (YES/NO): YES